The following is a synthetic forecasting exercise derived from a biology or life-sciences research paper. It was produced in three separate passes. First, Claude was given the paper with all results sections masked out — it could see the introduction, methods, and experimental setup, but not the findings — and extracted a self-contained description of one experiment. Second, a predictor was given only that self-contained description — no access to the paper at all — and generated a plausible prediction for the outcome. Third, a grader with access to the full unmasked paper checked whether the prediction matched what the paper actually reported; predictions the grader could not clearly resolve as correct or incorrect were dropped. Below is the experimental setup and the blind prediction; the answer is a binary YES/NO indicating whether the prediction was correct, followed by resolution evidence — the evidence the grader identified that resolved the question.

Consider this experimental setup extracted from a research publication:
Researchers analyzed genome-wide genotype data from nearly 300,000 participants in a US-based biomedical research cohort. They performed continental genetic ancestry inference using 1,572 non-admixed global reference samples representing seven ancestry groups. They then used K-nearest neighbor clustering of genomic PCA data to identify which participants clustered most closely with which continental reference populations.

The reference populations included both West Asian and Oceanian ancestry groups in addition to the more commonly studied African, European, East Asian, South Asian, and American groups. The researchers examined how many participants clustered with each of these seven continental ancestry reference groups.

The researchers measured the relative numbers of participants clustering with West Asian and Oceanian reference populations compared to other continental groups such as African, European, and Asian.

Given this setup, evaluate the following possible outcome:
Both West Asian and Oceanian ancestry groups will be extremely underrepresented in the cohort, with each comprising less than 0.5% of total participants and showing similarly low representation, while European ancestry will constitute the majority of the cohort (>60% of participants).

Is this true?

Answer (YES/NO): NO